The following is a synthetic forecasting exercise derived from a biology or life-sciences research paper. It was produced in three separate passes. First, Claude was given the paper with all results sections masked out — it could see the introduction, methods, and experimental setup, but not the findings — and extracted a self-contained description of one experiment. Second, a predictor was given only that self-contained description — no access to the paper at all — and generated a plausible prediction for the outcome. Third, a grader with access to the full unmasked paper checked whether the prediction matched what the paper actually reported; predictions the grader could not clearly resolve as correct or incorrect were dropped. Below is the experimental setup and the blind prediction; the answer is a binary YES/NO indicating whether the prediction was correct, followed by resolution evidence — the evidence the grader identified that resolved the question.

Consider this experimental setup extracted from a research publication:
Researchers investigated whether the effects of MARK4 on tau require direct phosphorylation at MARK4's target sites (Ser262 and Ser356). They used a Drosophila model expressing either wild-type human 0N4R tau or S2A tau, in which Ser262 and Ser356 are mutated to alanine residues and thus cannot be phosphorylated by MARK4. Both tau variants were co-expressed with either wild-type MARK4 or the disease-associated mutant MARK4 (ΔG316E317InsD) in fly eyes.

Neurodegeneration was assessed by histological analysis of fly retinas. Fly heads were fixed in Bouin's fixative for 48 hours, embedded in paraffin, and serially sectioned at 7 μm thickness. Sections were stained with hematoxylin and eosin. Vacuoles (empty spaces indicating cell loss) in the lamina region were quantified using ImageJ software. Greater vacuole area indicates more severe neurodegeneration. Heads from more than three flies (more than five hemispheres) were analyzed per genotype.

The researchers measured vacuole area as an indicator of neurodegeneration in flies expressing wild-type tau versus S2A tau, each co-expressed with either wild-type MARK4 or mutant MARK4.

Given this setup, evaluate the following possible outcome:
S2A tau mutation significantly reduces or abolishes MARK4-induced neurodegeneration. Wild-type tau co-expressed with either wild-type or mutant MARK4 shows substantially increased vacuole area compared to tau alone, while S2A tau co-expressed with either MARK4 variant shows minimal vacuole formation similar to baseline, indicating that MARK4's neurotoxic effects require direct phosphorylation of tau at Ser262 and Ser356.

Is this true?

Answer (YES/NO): NO